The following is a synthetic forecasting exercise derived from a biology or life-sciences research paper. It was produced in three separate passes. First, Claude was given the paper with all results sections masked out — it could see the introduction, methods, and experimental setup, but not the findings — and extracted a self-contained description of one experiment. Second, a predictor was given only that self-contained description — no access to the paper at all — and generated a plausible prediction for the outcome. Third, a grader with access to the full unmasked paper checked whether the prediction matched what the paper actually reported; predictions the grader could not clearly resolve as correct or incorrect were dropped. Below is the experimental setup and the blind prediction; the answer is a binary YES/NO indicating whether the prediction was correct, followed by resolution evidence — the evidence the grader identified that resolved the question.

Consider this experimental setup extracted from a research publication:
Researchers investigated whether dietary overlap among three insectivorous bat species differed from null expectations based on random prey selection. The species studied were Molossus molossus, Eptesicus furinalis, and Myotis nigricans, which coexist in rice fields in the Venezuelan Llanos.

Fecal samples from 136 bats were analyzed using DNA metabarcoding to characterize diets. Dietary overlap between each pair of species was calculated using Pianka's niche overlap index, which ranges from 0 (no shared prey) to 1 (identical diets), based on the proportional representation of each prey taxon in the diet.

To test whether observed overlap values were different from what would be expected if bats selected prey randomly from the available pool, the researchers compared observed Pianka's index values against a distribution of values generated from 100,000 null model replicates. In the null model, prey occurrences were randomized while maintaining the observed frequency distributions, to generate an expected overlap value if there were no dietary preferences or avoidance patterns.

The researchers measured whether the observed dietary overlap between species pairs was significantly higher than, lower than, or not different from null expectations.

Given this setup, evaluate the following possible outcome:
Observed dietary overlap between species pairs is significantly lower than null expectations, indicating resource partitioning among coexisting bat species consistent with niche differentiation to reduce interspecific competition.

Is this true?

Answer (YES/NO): NO